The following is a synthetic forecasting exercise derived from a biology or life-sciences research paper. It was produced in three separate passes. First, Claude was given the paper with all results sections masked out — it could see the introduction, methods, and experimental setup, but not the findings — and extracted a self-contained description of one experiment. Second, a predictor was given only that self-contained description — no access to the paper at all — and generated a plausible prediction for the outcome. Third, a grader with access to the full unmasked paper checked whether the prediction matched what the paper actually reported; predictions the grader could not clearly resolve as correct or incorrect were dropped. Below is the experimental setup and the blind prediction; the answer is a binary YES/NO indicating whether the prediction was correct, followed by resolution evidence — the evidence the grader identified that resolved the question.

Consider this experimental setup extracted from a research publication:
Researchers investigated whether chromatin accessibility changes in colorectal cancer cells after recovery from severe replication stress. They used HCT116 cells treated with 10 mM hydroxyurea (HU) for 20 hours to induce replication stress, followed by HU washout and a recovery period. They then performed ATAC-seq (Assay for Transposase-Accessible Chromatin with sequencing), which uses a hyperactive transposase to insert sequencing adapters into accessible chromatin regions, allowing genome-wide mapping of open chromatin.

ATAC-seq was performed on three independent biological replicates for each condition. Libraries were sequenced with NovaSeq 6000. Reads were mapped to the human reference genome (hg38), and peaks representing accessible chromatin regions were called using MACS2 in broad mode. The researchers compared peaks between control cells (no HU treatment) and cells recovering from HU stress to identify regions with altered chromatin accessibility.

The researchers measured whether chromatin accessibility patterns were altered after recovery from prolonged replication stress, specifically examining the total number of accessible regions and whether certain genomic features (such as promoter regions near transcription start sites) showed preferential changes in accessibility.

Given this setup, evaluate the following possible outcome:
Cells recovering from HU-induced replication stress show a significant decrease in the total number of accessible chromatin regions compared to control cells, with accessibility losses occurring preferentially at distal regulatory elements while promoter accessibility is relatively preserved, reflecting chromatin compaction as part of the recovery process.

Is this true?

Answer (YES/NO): NO